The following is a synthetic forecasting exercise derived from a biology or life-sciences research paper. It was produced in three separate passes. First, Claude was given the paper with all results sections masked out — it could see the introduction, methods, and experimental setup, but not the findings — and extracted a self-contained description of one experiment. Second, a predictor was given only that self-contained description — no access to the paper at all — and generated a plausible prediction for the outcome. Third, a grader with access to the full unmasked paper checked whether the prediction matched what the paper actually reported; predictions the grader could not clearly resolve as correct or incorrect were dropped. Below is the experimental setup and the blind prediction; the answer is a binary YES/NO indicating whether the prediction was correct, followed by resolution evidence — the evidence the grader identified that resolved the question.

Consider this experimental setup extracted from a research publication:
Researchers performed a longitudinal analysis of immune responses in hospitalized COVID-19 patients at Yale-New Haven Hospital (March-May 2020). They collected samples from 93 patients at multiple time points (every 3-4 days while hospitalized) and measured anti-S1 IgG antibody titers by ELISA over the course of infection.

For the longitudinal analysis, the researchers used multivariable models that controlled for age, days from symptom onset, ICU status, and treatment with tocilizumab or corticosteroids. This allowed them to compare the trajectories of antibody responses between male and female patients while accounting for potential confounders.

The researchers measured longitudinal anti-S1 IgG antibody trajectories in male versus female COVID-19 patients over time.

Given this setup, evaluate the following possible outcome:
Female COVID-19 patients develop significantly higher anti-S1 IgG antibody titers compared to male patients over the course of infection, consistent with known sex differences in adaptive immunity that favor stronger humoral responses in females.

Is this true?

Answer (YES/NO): NO